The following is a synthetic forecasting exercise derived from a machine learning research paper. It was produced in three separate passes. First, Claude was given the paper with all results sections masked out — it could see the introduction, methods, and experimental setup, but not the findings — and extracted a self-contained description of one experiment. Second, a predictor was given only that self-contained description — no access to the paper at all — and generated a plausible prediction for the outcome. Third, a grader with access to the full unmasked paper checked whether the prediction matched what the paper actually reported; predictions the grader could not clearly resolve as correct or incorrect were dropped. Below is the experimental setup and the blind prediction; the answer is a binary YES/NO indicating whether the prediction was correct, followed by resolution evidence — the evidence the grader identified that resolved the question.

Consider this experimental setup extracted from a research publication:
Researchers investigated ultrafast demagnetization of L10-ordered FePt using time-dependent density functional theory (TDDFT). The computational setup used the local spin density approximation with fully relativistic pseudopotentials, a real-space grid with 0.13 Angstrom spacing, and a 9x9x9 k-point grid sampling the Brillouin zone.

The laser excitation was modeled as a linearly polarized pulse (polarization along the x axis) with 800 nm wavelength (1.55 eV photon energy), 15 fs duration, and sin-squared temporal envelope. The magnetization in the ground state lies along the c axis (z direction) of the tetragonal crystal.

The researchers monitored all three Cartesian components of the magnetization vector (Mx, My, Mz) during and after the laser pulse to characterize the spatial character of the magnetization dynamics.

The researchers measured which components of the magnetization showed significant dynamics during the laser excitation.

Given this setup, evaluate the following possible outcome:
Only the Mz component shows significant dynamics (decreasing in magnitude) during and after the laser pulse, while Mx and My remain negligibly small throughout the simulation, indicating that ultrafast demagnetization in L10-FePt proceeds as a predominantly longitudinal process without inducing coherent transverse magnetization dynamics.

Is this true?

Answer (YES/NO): YES